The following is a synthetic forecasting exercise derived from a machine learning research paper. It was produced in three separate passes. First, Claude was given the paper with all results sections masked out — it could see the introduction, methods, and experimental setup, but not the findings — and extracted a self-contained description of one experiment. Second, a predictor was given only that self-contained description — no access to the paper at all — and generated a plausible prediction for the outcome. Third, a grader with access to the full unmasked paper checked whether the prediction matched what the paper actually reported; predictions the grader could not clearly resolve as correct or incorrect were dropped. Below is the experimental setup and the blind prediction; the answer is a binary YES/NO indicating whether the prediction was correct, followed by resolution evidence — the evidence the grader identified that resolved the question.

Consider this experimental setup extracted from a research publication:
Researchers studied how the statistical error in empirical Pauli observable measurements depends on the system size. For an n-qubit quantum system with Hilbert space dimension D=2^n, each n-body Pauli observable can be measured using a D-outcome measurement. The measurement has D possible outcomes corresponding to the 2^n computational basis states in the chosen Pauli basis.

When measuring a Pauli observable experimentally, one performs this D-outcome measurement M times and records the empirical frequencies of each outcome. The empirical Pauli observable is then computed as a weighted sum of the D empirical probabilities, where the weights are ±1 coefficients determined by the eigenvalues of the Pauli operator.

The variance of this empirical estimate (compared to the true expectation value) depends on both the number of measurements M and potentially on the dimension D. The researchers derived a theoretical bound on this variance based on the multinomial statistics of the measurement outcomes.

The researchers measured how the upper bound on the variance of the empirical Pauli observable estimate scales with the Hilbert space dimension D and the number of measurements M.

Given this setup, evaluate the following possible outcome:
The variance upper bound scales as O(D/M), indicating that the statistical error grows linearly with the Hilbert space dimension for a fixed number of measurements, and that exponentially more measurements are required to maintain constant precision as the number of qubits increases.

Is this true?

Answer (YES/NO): NO